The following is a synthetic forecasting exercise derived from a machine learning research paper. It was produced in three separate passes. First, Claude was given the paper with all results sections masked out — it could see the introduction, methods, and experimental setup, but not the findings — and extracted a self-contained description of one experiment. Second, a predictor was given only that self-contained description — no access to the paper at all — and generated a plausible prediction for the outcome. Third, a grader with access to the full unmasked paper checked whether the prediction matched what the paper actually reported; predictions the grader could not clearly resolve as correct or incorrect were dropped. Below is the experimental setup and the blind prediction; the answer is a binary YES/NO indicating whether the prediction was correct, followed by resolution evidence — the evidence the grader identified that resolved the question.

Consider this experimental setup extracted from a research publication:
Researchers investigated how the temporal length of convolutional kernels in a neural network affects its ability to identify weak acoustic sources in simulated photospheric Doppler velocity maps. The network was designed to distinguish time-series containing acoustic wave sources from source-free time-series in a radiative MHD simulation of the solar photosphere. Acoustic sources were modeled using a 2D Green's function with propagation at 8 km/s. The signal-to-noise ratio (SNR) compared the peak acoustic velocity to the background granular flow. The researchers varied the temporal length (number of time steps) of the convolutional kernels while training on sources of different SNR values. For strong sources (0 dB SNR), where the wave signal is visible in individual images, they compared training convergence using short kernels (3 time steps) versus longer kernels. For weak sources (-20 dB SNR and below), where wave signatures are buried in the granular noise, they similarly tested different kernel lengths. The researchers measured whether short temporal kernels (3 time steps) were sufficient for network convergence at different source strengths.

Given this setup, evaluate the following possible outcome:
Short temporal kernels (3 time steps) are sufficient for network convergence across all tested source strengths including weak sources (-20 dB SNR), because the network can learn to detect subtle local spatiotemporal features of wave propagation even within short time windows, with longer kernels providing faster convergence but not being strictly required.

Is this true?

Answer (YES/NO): NO